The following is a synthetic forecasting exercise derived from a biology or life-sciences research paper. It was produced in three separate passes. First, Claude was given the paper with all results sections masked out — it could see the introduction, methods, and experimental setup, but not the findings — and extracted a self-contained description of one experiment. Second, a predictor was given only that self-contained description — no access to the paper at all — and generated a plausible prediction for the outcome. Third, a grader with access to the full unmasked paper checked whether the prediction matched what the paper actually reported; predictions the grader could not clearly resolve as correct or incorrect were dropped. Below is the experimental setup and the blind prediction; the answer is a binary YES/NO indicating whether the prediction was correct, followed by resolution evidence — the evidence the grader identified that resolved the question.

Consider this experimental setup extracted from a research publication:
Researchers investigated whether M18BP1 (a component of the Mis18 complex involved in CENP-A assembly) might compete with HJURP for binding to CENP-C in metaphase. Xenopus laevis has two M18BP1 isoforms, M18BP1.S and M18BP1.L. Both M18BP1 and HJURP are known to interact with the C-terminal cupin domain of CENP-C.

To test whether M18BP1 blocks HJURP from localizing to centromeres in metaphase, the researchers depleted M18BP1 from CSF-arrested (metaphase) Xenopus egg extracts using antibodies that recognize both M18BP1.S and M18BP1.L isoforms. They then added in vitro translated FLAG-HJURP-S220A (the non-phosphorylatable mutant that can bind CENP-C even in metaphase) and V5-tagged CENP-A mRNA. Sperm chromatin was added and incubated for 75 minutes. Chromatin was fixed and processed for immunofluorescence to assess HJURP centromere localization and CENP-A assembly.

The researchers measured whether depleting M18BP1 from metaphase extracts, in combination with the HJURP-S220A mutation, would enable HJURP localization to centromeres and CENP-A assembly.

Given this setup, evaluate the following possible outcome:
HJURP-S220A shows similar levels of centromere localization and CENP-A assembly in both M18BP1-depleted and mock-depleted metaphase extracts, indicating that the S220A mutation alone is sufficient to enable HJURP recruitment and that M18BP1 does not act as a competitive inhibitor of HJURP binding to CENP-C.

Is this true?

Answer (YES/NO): NO